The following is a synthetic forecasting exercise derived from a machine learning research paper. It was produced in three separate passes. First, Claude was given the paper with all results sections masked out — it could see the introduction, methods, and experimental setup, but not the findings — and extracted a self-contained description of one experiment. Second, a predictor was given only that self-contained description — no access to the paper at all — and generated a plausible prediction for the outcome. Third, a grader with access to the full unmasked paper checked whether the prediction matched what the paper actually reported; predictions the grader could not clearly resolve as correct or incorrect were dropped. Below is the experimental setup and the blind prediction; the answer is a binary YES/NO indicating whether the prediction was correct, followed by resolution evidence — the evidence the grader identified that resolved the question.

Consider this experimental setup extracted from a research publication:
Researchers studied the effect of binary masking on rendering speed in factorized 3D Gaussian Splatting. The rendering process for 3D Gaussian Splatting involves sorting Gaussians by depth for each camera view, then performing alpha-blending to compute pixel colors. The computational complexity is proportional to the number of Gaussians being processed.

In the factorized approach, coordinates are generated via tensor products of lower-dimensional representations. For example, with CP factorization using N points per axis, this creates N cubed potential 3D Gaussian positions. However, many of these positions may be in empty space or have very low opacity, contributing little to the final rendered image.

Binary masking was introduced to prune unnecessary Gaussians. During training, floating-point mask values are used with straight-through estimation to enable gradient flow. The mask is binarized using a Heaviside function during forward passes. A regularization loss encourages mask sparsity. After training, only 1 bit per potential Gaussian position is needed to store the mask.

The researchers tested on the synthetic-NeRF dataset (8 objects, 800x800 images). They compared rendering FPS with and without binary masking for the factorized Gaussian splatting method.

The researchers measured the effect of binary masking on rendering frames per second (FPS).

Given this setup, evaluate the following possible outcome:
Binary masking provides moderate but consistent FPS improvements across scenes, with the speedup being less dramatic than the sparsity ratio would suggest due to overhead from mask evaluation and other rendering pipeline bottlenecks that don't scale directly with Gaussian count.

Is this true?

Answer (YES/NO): NO